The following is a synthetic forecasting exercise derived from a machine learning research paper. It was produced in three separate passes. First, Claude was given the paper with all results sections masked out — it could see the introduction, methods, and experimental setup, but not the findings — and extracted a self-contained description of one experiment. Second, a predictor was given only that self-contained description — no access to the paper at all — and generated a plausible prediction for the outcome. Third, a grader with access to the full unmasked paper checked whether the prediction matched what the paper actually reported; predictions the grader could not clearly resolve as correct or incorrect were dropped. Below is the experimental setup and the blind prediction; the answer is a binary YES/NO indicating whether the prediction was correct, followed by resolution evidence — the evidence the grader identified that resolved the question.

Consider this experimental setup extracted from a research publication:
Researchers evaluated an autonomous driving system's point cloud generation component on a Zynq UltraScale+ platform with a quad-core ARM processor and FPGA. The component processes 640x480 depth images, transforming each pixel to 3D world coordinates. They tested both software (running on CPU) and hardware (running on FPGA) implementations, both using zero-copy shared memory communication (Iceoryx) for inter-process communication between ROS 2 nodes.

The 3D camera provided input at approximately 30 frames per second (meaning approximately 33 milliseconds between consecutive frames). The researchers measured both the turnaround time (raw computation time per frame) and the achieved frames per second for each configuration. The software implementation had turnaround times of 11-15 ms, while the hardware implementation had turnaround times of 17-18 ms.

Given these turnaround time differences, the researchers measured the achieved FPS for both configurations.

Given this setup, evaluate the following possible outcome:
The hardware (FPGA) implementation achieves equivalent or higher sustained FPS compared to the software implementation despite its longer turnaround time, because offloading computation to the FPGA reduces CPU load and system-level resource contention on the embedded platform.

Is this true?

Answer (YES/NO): YES